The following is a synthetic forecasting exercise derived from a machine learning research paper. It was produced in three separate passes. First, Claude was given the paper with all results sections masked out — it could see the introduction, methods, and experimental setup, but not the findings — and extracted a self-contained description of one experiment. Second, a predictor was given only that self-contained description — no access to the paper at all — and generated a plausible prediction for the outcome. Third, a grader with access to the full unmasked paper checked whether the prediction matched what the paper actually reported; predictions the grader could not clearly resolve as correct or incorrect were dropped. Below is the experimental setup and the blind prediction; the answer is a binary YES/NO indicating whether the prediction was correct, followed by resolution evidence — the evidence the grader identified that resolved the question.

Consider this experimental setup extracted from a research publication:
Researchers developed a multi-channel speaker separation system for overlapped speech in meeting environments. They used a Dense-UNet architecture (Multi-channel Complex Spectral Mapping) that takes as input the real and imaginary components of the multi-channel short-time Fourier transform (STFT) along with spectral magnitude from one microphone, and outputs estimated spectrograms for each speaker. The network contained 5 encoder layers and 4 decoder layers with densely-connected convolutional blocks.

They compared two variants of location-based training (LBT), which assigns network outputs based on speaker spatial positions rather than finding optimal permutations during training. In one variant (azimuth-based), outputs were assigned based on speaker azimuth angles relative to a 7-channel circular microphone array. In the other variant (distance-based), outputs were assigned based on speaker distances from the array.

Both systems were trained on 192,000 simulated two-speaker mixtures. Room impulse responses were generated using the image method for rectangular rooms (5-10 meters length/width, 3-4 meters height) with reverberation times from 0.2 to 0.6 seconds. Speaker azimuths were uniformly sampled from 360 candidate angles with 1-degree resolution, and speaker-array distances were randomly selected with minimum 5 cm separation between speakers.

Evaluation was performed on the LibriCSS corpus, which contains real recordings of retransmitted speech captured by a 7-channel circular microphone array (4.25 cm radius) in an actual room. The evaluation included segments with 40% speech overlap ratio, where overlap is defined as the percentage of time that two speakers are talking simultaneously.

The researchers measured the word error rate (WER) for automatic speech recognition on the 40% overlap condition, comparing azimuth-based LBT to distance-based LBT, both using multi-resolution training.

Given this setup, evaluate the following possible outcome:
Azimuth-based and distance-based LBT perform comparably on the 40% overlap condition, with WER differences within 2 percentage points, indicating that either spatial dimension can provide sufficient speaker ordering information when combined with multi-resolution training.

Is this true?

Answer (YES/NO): NO